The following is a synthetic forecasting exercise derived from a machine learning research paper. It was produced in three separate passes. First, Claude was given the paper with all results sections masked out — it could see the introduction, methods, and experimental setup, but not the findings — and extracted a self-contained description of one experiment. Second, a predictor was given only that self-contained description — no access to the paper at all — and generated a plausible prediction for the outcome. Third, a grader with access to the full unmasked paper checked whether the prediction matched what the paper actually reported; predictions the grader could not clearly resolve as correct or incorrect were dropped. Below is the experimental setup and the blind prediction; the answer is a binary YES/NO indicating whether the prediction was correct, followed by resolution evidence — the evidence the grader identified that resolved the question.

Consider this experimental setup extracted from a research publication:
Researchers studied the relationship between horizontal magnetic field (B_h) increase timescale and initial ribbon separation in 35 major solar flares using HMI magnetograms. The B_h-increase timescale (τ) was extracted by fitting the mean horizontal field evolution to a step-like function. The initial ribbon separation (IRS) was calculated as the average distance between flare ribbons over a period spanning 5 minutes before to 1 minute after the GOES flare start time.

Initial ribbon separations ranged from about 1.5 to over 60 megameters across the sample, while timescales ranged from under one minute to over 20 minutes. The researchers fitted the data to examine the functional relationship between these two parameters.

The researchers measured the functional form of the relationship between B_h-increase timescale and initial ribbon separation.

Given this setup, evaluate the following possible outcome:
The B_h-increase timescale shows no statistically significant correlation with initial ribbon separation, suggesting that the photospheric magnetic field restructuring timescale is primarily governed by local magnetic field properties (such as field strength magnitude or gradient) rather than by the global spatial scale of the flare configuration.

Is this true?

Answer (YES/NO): NO